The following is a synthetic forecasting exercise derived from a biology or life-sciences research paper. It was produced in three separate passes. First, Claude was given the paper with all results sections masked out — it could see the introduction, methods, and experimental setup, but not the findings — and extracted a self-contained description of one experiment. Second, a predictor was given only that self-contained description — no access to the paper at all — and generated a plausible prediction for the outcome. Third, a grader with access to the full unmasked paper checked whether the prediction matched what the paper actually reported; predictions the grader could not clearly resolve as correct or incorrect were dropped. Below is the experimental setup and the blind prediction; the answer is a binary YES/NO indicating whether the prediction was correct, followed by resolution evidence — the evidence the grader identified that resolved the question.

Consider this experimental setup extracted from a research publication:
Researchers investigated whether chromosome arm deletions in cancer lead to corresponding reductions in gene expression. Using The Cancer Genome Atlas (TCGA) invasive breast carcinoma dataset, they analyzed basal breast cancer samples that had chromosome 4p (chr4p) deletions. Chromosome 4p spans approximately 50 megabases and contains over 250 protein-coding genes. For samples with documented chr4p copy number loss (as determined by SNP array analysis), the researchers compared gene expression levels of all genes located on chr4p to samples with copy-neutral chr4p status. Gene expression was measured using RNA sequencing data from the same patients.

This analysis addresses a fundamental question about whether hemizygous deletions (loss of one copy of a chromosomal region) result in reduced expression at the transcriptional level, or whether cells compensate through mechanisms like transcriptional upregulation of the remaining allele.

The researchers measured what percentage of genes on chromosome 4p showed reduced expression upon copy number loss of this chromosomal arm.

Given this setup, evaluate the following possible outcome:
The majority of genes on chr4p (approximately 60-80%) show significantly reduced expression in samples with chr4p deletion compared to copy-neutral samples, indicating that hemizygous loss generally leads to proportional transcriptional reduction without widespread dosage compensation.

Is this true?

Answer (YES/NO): YES